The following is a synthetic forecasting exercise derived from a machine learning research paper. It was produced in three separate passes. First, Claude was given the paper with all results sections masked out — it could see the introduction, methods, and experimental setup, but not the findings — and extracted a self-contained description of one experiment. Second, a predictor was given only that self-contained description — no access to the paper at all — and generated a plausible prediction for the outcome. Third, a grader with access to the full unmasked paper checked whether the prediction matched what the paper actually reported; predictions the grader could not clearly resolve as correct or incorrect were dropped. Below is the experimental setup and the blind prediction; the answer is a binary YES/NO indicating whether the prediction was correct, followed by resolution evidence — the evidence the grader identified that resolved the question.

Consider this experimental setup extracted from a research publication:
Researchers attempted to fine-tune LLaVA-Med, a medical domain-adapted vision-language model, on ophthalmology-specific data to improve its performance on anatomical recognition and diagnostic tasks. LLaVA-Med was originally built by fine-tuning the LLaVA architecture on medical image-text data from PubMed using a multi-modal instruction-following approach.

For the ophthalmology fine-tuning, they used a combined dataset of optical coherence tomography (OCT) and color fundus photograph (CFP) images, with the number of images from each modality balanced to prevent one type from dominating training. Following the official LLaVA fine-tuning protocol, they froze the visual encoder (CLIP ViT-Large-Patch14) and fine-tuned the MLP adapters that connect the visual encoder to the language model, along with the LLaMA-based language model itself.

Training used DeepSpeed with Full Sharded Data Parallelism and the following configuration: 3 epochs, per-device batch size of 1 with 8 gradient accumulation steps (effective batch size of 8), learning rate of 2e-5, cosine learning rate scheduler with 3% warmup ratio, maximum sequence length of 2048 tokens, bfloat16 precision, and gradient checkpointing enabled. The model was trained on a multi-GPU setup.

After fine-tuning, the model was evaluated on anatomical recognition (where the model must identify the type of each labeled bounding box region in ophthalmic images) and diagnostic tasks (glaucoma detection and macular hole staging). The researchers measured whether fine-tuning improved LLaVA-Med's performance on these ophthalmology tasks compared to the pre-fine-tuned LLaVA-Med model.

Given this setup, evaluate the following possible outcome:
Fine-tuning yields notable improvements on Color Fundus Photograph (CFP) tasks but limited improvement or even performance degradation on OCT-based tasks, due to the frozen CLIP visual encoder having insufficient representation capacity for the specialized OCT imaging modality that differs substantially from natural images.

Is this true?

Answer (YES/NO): NO